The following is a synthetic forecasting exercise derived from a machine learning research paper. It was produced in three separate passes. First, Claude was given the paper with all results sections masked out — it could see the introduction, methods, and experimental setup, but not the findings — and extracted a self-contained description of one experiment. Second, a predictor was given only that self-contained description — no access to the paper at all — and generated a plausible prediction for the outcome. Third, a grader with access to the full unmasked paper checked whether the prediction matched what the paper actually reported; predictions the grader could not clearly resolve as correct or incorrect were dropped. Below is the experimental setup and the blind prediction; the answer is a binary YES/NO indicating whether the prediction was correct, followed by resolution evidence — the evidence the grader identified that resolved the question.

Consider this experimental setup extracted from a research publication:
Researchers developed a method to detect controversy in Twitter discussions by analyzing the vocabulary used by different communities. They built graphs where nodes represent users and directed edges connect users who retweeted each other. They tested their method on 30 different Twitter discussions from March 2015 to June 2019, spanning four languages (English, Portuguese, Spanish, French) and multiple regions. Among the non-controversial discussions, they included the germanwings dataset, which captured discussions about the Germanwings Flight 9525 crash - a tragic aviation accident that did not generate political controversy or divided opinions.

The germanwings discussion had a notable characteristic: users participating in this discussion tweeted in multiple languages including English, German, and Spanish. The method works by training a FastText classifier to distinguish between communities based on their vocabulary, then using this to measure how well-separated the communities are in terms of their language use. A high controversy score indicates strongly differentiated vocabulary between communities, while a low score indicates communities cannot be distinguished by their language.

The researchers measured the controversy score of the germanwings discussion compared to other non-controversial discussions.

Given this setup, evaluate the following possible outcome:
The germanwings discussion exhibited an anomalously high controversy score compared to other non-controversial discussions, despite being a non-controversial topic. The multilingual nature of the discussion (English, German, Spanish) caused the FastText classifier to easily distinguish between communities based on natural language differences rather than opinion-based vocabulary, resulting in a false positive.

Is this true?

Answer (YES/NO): YES